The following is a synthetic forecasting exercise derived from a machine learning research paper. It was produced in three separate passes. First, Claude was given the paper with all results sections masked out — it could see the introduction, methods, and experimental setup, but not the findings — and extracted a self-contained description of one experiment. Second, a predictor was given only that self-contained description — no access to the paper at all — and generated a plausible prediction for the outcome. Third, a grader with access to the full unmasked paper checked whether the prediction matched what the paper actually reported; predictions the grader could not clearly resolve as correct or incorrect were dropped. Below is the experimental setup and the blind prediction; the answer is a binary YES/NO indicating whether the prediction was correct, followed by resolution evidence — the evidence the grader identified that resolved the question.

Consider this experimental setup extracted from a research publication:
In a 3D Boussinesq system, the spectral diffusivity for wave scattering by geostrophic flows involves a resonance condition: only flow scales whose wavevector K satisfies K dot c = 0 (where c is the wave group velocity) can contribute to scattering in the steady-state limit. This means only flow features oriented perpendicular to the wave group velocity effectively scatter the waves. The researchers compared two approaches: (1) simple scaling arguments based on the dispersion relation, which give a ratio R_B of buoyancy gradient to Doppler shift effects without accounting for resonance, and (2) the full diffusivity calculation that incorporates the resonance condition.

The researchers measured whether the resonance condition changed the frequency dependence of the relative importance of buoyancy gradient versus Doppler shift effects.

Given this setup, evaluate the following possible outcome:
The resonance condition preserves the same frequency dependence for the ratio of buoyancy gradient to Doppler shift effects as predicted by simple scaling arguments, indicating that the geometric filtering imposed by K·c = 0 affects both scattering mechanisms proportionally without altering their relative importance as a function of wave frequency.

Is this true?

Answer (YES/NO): NO